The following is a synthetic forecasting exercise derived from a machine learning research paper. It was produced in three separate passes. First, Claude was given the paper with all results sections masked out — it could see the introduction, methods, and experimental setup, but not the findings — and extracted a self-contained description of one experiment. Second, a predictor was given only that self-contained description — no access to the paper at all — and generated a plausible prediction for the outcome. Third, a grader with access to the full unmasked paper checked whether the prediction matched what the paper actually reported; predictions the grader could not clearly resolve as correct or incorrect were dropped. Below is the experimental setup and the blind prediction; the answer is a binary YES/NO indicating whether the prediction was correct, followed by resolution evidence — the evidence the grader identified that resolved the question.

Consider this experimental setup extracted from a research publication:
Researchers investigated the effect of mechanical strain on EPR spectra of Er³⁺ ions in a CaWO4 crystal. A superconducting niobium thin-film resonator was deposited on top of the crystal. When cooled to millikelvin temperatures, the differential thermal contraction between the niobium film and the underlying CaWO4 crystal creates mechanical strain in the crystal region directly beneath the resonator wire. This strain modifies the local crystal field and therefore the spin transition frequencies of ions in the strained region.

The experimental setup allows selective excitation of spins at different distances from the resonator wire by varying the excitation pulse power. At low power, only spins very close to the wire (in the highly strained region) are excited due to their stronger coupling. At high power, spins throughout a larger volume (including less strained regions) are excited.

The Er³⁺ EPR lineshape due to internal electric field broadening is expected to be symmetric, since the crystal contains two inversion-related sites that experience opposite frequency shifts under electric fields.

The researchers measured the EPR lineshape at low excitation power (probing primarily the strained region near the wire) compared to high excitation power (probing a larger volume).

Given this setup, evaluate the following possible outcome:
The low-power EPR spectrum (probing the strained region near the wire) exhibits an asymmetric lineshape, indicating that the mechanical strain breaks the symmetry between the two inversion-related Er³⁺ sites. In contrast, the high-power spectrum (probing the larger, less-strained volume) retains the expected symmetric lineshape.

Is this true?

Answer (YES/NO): NO